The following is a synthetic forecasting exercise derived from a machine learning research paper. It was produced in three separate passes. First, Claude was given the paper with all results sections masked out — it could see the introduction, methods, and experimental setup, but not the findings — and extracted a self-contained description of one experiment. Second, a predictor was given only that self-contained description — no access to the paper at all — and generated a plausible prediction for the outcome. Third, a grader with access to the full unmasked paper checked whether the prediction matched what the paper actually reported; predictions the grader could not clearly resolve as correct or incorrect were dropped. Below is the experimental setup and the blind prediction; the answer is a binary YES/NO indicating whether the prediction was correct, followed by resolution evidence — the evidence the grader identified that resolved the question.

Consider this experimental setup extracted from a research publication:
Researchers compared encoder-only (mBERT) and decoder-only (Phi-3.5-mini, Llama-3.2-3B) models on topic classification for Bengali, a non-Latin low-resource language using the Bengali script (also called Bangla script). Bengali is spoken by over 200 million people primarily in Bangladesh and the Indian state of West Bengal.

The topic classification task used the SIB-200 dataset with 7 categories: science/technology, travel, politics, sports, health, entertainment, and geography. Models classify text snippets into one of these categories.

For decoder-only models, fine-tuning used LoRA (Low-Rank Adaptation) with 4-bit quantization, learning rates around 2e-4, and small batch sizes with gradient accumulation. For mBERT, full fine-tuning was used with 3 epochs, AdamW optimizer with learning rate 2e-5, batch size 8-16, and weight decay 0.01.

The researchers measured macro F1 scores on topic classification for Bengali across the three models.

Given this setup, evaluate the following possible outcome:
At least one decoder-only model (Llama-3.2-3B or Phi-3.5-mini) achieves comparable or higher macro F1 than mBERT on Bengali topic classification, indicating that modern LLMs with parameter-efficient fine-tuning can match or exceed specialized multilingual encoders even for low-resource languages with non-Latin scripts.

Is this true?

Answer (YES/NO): NO